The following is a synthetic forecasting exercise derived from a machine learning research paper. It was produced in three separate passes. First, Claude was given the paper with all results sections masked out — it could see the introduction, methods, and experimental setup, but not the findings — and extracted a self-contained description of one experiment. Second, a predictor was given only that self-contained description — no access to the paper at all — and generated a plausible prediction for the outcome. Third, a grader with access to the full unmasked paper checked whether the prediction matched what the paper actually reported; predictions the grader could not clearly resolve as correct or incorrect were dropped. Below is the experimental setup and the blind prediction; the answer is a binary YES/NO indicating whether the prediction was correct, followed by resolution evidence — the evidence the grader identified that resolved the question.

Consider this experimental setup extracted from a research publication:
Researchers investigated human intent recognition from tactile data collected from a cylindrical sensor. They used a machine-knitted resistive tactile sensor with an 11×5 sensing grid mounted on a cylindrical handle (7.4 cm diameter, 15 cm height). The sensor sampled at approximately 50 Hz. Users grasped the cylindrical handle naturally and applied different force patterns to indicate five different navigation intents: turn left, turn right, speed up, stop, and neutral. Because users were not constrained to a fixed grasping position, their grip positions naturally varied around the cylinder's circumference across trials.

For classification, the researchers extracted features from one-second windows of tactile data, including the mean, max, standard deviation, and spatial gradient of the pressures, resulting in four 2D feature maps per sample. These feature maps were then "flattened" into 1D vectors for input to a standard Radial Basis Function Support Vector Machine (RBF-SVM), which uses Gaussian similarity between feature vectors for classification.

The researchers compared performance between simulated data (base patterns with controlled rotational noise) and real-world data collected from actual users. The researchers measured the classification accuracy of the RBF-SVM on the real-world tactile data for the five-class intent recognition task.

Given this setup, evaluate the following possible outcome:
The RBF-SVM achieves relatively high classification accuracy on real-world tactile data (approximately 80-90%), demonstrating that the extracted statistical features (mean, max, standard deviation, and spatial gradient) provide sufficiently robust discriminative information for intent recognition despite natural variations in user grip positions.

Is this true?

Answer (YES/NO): NO